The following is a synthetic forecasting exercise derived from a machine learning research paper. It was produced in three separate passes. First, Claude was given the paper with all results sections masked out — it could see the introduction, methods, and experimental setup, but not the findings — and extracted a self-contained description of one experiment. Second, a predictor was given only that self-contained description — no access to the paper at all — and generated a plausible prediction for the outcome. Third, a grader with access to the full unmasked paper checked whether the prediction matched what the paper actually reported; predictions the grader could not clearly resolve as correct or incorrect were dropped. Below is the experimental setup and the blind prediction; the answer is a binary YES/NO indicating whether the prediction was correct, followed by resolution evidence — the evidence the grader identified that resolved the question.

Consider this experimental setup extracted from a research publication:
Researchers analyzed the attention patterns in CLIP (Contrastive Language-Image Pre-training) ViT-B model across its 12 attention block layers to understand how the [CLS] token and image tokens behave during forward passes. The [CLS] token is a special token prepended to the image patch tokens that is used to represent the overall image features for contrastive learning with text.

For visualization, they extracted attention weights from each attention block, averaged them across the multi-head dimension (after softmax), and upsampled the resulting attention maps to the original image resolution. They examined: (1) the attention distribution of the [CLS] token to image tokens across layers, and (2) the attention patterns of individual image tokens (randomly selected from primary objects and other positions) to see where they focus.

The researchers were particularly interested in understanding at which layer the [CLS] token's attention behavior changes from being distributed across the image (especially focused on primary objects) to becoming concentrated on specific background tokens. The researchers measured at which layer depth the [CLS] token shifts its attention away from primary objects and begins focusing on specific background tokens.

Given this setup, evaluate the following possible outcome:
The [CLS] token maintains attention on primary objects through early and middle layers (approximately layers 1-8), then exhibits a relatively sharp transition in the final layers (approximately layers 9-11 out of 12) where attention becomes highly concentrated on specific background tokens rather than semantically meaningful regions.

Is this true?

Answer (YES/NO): NO